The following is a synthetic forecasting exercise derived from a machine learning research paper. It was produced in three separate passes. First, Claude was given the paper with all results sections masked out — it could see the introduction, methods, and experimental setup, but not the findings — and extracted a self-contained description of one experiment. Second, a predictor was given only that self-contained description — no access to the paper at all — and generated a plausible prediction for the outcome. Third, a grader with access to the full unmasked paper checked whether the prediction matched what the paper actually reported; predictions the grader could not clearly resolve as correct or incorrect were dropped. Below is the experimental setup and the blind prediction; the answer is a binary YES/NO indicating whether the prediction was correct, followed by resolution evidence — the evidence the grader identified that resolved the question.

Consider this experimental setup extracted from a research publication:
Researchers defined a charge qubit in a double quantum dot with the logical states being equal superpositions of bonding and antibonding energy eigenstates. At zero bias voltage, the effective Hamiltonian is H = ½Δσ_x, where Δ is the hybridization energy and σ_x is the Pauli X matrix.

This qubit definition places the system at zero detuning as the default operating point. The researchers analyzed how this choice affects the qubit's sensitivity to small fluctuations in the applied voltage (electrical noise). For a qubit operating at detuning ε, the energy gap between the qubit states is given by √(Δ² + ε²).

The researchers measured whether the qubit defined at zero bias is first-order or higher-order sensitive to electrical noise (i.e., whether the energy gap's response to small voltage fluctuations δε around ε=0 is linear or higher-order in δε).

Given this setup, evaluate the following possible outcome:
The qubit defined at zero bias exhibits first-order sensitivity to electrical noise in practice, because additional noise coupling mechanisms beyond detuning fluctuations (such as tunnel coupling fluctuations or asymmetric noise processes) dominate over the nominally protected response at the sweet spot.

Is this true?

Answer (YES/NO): NO